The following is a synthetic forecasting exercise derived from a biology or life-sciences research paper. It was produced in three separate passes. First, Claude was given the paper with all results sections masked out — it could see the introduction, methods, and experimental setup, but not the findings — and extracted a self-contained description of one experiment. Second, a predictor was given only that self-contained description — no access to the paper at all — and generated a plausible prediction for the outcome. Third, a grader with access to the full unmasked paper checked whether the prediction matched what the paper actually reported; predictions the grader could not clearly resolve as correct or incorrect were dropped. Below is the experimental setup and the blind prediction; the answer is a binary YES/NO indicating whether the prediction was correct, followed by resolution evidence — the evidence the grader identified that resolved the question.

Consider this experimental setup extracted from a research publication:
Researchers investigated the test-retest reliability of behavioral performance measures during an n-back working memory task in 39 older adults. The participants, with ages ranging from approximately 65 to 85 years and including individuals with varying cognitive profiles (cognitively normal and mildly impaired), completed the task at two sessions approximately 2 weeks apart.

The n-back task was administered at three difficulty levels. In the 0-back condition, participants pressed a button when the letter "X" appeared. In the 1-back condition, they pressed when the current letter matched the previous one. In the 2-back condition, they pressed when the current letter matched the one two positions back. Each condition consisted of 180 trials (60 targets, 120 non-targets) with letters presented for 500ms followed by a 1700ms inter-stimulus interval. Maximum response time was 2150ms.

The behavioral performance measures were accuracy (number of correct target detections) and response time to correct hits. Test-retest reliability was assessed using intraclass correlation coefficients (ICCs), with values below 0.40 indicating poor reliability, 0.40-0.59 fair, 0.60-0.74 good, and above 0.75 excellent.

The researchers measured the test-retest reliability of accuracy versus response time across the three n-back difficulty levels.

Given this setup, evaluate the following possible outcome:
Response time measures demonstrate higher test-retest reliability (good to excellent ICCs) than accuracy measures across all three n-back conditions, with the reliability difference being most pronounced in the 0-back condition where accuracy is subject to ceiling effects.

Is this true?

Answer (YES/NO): NO